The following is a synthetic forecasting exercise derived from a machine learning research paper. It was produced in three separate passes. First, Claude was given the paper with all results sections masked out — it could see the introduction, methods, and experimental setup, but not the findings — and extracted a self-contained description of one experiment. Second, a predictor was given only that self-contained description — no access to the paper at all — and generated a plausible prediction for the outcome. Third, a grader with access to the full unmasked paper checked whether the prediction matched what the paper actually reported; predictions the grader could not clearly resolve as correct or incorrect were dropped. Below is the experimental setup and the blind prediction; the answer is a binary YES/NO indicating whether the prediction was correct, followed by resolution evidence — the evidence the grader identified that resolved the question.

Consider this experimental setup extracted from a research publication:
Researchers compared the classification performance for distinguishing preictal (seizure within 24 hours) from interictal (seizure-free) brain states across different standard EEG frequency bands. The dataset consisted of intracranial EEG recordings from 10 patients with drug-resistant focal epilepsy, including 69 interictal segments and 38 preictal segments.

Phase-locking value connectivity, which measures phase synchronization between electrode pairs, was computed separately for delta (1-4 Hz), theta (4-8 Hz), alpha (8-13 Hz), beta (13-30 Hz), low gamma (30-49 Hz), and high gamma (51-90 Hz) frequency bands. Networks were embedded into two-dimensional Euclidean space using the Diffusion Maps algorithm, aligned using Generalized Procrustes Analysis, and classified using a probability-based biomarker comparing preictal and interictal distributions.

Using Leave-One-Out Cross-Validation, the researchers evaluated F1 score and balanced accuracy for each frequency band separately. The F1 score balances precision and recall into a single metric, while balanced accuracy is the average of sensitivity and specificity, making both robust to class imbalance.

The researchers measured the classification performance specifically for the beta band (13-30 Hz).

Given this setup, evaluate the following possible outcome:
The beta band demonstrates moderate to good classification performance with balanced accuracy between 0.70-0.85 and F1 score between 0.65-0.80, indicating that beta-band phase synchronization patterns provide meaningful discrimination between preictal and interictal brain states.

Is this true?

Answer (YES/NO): NO